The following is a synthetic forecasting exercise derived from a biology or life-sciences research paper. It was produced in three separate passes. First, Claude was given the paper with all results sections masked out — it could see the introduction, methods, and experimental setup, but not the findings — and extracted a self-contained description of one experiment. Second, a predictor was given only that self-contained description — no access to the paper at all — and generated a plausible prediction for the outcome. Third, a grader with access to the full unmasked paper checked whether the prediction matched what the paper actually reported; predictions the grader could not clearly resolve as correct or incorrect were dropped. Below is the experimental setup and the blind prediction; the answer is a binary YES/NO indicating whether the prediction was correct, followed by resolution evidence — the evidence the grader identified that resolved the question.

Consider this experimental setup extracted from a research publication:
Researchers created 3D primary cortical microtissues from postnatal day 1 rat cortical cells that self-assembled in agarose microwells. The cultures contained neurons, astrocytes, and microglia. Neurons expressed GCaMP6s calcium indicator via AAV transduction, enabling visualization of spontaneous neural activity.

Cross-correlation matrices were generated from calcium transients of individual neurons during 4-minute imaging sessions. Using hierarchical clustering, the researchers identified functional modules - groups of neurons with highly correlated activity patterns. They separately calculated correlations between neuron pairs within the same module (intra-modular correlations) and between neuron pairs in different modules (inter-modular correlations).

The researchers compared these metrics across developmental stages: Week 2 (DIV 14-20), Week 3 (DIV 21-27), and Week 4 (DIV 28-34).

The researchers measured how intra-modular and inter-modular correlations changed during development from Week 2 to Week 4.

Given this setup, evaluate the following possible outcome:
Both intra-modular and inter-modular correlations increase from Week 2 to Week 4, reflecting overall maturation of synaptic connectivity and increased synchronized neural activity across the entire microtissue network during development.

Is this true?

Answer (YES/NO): NO